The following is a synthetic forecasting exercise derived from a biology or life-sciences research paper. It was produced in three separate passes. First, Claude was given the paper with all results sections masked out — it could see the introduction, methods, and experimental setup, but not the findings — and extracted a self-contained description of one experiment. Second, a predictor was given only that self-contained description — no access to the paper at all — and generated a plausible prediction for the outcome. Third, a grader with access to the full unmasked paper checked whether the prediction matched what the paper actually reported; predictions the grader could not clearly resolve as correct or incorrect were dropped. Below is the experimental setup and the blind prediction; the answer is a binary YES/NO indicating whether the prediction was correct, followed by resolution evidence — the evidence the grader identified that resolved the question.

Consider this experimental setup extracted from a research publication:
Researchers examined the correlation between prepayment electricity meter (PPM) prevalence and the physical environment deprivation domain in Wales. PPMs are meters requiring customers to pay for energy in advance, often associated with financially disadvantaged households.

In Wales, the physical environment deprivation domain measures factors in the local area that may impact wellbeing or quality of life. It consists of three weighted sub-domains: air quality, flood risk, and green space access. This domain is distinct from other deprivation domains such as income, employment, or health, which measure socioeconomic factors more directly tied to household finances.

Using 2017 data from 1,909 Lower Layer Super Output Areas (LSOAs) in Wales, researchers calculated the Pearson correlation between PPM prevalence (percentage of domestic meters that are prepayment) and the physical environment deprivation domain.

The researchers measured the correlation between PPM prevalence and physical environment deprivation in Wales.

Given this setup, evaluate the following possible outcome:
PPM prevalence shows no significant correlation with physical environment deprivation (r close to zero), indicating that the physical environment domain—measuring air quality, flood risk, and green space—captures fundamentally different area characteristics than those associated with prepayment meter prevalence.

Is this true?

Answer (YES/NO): YES